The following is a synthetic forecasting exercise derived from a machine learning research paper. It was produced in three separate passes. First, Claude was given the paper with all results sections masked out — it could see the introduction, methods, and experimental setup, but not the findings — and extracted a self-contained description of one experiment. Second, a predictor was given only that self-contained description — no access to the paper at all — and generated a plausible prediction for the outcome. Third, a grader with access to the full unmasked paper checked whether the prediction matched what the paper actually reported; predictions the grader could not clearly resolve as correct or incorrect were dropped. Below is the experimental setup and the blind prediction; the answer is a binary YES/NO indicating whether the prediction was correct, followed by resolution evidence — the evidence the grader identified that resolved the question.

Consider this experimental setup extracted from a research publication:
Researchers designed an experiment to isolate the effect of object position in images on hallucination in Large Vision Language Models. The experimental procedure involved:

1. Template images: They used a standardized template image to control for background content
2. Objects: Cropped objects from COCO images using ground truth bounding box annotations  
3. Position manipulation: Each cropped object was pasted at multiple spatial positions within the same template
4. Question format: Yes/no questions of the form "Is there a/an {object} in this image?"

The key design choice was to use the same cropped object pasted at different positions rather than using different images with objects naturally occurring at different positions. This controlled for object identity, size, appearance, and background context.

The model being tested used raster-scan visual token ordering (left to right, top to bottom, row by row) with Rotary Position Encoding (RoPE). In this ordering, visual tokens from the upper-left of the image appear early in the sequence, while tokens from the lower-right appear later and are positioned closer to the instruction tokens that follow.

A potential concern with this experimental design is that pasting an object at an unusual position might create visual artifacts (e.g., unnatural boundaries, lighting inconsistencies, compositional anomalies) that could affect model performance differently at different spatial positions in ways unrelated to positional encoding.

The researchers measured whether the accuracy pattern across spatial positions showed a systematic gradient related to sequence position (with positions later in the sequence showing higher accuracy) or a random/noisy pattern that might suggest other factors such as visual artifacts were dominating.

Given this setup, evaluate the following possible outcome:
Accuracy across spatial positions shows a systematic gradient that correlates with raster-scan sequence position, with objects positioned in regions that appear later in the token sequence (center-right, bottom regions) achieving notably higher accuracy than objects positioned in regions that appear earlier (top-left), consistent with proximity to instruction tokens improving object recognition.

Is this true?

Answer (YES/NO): YES